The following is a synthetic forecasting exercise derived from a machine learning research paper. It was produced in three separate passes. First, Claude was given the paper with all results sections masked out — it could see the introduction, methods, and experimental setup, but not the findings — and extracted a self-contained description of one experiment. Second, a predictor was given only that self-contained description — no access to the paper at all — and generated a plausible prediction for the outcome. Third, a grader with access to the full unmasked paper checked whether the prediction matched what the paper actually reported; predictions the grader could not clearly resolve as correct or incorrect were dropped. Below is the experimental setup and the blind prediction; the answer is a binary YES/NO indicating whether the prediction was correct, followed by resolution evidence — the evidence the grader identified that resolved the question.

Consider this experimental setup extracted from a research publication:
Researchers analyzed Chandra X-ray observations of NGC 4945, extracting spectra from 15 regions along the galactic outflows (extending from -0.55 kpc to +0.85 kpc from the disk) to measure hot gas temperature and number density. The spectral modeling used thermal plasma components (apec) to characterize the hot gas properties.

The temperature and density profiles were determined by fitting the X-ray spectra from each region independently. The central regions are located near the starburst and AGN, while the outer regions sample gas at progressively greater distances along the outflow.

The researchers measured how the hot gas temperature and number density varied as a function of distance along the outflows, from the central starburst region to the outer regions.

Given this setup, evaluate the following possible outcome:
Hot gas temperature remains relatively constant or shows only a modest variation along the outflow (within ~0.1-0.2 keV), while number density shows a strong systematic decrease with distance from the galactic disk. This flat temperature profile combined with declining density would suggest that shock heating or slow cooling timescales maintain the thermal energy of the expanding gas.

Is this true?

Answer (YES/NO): NO